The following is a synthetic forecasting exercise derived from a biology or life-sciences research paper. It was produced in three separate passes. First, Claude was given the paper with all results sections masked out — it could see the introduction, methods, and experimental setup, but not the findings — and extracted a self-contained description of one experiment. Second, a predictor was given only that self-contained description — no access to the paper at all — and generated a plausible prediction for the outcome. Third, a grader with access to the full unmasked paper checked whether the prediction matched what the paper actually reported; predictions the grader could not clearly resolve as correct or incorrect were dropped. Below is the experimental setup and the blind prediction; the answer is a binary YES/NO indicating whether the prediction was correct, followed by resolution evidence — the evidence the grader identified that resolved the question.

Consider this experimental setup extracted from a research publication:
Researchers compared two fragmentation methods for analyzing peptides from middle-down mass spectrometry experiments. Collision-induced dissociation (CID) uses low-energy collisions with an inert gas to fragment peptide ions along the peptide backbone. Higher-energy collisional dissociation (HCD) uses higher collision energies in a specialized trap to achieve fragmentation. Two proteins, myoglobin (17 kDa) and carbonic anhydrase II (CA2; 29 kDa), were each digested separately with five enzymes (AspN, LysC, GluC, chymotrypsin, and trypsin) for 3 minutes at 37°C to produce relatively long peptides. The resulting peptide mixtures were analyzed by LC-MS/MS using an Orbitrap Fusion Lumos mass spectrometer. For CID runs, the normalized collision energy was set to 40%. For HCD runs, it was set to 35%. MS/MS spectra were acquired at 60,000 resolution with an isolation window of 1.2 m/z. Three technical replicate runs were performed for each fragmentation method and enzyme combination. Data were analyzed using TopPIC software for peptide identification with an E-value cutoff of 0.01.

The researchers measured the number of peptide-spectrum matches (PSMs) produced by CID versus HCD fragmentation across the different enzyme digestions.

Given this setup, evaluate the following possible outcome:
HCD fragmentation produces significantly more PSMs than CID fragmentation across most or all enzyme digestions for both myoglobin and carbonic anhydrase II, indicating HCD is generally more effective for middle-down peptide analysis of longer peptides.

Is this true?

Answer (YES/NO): NO